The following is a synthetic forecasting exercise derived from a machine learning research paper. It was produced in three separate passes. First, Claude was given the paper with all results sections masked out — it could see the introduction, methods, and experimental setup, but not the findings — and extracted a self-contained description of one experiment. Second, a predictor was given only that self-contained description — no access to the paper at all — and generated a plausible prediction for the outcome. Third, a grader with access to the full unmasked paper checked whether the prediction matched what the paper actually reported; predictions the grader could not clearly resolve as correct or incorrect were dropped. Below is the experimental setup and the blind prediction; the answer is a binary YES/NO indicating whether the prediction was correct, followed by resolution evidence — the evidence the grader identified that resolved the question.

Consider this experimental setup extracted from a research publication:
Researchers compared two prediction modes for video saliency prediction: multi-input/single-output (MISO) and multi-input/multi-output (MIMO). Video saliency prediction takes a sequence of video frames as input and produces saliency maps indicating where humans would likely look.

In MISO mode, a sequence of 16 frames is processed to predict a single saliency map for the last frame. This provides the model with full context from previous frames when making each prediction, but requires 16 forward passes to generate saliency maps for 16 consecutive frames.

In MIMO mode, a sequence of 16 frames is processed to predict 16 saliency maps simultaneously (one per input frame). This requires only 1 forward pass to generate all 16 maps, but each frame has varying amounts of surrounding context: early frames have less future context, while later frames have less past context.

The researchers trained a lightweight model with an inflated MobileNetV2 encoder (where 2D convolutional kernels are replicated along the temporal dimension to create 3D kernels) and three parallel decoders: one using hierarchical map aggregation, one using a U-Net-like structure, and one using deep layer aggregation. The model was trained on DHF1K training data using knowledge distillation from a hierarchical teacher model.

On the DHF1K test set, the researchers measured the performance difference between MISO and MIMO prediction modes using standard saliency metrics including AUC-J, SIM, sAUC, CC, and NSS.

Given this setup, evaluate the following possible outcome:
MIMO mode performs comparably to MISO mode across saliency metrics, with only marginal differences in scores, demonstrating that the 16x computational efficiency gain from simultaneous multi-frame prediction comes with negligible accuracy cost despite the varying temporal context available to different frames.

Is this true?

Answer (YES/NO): NO